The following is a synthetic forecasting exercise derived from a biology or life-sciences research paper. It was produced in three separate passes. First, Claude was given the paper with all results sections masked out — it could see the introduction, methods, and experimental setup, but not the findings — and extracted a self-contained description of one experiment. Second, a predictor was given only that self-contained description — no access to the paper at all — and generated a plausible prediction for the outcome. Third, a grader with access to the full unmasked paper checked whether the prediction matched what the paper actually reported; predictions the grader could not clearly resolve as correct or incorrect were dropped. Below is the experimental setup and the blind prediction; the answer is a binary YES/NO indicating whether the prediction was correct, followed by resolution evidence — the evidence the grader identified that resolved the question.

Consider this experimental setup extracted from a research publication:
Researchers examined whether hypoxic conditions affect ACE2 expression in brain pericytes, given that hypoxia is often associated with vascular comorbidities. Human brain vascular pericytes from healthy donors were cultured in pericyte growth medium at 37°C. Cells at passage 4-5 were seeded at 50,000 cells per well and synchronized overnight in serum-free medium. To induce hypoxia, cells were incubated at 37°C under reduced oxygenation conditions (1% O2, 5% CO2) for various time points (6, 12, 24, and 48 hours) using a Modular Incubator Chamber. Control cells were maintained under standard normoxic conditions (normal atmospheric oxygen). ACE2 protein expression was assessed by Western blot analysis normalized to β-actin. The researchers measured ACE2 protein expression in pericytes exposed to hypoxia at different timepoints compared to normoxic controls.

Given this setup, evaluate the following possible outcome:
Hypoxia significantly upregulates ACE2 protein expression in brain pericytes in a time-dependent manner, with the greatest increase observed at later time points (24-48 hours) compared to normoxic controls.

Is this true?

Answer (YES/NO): NO